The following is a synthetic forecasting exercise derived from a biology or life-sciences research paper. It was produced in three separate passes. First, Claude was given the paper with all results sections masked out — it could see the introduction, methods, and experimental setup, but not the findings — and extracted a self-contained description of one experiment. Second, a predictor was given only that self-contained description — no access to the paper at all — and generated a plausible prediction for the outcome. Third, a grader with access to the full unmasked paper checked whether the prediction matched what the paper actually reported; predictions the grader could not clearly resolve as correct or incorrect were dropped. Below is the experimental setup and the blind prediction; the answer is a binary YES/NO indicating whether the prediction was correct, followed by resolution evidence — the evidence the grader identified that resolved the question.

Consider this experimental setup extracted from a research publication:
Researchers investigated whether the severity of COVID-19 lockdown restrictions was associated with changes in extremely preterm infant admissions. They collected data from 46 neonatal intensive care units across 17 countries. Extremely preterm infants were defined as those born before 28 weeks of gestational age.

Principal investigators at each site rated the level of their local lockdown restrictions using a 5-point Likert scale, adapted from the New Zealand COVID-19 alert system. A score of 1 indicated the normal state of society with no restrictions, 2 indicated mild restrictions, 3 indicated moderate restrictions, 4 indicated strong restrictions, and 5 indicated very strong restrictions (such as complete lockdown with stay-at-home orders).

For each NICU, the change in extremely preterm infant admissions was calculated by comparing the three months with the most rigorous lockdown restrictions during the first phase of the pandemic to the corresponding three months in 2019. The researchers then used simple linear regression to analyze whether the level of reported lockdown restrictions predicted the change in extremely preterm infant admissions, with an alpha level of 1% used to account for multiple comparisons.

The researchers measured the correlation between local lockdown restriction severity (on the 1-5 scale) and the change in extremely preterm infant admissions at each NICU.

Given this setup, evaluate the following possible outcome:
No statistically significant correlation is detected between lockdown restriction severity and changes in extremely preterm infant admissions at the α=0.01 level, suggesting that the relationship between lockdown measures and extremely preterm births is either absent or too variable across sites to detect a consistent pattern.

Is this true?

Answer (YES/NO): YES